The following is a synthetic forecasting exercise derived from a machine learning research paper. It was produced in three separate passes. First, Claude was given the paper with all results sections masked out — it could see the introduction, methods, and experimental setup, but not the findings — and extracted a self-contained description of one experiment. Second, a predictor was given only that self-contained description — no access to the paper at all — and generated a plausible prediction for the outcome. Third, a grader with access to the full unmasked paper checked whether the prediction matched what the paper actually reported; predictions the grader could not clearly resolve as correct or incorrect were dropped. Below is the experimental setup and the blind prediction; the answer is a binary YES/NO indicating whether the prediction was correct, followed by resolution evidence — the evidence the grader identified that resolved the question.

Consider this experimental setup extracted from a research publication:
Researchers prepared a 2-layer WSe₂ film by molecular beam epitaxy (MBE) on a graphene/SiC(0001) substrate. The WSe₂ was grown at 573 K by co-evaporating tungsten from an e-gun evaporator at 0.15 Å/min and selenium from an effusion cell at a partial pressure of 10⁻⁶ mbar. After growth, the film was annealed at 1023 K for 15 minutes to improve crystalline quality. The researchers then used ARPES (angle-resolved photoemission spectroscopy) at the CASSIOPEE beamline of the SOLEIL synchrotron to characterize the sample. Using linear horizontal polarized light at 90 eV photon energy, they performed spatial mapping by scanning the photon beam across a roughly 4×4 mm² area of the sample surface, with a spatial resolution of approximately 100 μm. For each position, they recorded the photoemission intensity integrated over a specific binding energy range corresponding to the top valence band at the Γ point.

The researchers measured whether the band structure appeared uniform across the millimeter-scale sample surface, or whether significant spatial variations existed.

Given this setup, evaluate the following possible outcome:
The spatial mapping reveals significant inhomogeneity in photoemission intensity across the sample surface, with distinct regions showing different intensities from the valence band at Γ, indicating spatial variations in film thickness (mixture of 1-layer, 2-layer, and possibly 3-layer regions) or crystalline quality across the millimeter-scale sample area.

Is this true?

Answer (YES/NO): NO